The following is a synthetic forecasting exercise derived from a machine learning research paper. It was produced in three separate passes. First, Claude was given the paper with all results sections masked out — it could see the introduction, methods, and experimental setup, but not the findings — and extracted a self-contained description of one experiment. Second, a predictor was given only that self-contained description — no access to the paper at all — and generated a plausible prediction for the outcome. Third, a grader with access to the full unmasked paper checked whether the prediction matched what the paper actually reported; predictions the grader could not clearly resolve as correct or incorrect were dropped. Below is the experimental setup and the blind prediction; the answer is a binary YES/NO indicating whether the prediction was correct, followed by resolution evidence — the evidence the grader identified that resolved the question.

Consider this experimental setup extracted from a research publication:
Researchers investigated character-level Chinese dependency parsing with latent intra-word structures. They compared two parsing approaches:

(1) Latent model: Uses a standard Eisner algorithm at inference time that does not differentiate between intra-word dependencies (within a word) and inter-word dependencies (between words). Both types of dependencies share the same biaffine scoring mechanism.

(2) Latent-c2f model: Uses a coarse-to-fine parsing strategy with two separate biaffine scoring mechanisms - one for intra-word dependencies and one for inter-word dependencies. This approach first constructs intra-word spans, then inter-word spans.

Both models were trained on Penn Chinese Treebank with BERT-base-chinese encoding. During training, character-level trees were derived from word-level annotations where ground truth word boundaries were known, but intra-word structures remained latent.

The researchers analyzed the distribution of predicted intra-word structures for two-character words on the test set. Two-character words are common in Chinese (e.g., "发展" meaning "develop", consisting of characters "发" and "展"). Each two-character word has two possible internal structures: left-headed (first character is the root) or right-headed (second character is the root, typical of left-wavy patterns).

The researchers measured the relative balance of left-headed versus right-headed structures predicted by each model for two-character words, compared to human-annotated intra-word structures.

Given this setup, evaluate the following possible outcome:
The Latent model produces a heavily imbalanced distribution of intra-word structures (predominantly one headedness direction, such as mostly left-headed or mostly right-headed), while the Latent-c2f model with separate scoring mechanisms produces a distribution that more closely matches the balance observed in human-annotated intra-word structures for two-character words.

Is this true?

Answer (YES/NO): YES